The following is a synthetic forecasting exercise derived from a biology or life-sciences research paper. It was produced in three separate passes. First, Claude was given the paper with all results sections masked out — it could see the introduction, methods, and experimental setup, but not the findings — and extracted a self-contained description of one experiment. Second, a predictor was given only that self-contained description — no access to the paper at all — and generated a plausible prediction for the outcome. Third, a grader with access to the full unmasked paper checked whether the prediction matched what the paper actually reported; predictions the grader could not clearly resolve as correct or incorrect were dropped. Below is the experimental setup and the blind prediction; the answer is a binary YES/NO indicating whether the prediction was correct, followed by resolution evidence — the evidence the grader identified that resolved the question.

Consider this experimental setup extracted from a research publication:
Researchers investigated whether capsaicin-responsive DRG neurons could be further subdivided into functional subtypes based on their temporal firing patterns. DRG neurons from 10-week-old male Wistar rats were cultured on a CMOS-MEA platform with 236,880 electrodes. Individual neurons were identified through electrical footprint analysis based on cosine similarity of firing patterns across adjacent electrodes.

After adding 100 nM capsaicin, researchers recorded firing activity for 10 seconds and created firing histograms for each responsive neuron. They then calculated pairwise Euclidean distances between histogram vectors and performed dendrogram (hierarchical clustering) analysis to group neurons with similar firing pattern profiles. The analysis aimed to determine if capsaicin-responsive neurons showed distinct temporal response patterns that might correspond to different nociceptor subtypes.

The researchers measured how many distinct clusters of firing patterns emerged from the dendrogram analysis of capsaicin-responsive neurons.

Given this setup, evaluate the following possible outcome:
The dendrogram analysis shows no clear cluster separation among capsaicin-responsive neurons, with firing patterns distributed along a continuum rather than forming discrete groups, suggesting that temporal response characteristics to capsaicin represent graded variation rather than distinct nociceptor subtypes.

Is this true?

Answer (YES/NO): NO